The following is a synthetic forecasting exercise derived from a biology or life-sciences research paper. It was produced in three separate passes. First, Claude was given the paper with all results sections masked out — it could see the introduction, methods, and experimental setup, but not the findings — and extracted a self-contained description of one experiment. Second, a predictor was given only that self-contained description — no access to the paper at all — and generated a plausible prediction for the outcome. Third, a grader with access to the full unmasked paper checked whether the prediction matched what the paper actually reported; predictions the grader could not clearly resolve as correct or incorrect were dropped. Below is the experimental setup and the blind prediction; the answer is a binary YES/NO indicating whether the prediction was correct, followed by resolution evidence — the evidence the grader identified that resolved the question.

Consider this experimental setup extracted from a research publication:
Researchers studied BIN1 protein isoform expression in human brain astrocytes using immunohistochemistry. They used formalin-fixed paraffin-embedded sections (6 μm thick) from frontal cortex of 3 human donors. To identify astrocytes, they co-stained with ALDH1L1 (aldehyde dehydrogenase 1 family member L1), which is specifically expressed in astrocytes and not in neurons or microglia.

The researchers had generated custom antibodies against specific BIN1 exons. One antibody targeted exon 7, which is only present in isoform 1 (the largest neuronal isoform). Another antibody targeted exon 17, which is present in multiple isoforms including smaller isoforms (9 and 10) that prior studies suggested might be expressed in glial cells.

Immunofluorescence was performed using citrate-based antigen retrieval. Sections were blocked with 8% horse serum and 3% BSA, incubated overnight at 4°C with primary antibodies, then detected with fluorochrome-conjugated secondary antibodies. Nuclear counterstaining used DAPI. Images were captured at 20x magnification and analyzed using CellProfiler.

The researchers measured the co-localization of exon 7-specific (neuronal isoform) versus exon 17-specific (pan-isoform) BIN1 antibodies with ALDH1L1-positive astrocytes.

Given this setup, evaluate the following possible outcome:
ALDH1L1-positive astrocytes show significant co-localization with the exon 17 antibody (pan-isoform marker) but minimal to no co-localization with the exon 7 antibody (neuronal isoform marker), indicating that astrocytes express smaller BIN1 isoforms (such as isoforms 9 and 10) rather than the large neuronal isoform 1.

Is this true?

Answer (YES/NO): NO